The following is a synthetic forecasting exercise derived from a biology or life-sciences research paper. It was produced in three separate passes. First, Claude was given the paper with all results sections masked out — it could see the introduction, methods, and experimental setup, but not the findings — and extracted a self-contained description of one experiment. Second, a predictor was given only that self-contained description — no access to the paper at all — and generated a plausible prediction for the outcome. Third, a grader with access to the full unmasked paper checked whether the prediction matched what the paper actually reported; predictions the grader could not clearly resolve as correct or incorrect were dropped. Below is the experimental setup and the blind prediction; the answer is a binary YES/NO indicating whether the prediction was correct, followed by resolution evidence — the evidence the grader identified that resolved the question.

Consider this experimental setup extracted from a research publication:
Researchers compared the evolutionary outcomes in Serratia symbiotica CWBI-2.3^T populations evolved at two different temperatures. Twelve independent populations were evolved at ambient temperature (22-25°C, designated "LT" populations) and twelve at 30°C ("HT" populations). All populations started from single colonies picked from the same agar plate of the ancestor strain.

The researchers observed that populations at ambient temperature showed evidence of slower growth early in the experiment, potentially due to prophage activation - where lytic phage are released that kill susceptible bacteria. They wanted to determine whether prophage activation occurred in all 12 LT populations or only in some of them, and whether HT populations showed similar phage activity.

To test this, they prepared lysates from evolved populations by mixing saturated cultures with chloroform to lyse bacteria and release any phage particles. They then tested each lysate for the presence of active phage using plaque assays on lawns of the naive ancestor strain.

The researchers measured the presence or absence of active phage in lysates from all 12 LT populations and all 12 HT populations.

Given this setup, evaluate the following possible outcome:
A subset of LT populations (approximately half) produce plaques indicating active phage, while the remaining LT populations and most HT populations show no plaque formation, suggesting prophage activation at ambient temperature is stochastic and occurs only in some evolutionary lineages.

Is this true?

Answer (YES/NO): NO